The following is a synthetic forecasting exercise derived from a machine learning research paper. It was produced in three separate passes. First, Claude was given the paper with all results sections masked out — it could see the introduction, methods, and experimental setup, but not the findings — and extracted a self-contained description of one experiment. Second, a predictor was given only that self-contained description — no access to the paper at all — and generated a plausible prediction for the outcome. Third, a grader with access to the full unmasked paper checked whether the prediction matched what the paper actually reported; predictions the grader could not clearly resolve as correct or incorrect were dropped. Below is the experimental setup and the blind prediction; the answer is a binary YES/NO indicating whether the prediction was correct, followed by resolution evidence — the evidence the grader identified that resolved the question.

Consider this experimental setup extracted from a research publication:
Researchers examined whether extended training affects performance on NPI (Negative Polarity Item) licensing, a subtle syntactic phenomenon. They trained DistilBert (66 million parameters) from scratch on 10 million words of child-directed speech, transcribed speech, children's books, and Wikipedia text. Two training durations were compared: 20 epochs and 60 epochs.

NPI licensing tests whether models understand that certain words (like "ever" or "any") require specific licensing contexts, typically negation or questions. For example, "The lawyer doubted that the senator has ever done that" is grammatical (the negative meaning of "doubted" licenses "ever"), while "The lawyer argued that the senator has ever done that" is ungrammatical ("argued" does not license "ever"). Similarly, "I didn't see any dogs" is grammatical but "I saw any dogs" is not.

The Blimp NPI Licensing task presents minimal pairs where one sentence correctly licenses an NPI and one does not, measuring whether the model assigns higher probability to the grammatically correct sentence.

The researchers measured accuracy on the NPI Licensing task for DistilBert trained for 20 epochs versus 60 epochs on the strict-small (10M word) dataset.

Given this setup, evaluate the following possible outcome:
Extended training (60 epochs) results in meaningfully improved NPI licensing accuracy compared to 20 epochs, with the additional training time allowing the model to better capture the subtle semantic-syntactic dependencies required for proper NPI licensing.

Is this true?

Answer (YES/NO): NO